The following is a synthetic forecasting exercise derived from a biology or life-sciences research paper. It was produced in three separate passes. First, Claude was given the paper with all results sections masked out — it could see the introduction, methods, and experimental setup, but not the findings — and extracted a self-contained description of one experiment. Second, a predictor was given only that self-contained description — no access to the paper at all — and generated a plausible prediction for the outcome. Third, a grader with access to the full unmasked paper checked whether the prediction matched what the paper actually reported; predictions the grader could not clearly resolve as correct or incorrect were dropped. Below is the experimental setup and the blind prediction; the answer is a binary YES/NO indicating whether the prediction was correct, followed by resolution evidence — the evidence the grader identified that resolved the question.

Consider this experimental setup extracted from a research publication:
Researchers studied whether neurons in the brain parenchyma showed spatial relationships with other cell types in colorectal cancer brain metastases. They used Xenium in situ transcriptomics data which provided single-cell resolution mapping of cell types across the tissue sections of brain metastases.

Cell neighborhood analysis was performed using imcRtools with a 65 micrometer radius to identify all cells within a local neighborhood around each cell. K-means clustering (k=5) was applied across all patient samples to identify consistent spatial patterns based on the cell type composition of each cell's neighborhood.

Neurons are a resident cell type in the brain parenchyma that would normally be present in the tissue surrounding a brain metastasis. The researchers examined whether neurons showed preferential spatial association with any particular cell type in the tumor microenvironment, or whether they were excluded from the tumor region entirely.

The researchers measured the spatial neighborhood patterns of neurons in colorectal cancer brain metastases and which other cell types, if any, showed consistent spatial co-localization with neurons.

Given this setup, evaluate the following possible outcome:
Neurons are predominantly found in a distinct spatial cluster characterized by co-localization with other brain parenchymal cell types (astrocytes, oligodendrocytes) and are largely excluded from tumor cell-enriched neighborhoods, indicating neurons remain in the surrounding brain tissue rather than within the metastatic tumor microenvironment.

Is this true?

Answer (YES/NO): YES